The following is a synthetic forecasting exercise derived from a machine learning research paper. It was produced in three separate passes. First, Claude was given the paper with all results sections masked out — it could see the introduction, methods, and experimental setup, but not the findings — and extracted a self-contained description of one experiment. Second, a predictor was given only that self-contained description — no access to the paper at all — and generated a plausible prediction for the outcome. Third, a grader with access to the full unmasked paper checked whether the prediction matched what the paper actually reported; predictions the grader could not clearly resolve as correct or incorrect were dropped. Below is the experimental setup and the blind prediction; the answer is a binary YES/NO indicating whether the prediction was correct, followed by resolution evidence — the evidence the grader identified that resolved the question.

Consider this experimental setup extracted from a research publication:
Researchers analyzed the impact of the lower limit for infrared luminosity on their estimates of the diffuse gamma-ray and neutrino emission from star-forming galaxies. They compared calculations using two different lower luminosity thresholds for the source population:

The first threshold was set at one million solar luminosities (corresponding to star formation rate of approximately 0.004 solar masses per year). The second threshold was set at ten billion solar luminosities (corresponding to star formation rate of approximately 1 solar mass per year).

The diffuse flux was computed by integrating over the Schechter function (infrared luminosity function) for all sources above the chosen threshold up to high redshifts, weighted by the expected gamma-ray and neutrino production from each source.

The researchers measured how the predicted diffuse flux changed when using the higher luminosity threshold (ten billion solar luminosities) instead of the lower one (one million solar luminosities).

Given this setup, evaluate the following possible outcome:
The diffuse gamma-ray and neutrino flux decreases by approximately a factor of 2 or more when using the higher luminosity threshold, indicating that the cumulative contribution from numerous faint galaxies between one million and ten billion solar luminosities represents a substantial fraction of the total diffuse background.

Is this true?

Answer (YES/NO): NO